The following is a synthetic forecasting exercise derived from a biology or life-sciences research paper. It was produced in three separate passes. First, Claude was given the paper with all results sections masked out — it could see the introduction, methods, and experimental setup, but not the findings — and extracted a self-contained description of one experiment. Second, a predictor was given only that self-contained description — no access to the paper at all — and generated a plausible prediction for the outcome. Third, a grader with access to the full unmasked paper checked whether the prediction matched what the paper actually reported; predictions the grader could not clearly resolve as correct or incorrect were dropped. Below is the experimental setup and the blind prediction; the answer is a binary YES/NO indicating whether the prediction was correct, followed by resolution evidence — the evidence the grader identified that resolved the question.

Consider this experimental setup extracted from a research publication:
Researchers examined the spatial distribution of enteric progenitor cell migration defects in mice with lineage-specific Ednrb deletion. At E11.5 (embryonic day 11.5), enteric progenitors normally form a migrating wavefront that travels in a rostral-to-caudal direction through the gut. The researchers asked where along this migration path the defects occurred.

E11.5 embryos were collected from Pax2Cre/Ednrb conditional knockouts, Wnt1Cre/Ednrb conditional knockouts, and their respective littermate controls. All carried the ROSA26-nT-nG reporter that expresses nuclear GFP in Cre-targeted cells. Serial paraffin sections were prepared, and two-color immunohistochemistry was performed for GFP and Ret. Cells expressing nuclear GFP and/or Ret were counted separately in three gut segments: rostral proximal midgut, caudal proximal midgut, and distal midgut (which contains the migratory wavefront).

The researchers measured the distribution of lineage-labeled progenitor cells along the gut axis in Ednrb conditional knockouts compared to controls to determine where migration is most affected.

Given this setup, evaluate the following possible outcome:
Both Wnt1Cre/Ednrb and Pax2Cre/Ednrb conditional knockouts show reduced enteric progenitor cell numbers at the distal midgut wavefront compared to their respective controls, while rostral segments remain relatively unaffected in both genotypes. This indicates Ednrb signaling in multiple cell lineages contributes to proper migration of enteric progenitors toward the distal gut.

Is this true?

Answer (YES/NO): NO